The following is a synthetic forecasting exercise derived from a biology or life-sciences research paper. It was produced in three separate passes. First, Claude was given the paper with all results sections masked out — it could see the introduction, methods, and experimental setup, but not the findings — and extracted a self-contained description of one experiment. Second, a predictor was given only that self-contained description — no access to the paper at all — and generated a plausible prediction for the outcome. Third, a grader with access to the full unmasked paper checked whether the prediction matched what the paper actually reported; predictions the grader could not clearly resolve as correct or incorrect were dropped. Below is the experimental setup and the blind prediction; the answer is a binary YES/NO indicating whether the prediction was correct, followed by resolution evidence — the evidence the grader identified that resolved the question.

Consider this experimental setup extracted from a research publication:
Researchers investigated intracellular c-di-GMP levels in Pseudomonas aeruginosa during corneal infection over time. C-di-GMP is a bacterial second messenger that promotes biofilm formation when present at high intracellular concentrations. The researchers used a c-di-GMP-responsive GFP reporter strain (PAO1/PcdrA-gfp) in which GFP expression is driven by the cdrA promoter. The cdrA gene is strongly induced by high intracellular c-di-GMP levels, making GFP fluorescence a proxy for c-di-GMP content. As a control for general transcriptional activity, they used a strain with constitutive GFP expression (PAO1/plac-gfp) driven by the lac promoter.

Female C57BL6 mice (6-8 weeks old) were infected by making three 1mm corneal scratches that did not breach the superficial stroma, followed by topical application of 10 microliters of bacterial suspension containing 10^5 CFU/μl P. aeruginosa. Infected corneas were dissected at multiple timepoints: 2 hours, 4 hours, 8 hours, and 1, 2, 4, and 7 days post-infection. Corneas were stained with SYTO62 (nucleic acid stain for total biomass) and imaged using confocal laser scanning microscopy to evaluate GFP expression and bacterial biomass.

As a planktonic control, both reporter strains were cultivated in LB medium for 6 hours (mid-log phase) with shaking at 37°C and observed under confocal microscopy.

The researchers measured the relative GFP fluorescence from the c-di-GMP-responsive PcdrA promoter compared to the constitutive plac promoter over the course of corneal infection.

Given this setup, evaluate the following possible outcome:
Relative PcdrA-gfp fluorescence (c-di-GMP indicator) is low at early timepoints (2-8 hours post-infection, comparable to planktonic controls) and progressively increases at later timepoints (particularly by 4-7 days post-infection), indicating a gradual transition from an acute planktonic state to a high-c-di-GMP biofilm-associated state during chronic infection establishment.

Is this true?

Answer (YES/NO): NO